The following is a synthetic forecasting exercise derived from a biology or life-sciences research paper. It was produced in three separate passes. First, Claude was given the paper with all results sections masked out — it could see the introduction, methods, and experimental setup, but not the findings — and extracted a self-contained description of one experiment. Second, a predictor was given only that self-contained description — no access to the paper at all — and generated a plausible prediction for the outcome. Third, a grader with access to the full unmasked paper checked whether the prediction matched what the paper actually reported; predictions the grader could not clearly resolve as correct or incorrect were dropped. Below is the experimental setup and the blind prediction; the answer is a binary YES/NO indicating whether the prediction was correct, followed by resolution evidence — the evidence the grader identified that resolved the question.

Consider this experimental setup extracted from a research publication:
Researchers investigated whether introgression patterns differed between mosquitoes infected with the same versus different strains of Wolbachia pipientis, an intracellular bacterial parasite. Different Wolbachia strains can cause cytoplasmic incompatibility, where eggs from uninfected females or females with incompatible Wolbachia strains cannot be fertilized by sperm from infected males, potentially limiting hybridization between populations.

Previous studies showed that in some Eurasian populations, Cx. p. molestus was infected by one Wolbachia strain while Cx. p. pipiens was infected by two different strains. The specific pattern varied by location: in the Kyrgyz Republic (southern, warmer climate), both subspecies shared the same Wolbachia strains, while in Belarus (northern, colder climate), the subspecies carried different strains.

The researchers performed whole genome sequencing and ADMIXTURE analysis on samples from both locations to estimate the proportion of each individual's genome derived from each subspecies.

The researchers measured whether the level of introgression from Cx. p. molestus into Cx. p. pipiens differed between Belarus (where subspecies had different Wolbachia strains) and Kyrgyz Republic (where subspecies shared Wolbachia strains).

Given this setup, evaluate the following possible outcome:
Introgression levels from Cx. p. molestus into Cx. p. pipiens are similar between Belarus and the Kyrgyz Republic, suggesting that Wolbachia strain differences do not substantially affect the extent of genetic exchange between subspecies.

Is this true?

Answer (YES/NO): NO